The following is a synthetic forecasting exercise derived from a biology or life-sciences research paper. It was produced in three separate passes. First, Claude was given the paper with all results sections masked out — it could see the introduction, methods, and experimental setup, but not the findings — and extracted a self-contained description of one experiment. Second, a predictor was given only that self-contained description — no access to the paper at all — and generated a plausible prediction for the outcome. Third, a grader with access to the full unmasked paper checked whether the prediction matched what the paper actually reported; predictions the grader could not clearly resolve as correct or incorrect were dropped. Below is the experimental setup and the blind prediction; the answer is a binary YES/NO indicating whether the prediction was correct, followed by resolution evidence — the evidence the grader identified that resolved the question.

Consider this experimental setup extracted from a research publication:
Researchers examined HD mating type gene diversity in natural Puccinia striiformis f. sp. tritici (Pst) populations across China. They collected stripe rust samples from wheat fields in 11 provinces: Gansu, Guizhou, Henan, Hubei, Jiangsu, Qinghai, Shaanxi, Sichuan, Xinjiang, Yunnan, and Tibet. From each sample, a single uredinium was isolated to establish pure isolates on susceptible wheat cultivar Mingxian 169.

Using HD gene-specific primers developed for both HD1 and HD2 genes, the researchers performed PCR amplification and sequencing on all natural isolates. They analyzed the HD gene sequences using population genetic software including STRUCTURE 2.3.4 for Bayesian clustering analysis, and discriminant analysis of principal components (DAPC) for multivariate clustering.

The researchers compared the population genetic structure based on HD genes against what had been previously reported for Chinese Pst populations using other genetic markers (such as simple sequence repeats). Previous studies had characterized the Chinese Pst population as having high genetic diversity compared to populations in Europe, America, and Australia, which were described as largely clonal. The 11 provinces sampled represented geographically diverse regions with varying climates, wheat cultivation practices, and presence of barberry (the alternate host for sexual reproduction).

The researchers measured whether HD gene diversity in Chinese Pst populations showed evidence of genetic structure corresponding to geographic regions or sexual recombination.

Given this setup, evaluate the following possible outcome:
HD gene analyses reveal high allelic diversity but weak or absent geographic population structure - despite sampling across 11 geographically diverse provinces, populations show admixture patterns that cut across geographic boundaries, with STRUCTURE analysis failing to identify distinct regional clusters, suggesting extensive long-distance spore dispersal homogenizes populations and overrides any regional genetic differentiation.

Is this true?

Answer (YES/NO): NO